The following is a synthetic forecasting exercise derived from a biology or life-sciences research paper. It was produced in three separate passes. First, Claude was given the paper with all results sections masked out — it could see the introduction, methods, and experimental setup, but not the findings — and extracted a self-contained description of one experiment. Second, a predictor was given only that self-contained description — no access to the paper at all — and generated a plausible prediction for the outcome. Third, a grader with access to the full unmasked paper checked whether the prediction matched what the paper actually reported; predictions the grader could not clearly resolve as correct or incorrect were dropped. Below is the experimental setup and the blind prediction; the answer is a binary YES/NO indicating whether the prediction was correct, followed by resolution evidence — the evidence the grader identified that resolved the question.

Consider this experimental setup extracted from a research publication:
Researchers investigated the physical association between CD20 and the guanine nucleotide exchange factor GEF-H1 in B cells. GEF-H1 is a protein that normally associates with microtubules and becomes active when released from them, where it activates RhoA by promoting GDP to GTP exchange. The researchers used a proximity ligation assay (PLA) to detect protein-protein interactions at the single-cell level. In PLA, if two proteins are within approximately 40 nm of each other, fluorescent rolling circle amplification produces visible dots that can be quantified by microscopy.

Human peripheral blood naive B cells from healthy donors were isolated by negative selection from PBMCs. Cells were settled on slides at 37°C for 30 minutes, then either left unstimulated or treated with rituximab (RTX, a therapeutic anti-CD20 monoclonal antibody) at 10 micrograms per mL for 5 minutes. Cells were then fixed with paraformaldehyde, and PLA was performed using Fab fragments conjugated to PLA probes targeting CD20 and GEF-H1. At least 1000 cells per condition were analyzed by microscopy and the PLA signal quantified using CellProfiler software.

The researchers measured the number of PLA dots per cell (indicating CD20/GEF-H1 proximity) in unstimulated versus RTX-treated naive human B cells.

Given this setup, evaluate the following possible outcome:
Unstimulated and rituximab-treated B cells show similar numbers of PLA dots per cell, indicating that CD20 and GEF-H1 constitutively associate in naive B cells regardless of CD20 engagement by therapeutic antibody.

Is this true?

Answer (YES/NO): NO